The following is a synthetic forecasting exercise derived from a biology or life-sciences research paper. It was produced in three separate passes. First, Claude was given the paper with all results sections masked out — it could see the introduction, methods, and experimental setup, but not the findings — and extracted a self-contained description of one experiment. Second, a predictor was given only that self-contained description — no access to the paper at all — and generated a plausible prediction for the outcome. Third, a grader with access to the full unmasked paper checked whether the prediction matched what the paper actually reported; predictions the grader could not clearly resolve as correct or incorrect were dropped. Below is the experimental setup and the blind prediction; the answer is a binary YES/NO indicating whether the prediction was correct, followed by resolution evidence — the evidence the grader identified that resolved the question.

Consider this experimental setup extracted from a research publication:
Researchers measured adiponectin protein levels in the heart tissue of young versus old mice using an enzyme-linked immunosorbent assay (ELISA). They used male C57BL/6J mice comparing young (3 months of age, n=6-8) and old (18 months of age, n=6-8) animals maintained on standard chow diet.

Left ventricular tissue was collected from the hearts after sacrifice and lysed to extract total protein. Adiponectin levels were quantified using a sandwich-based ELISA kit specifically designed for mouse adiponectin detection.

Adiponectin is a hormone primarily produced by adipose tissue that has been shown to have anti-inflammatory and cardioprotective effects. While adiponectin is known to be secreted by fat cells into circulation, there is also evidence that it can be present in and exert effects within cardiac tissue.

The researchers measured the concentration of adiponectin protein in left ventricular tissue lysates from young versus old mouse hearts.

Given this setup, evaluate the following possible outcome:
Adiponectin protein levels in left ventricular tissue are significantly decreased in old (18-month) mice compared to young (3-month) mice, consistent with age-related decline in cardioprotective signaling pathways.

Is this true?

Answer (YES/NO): YES